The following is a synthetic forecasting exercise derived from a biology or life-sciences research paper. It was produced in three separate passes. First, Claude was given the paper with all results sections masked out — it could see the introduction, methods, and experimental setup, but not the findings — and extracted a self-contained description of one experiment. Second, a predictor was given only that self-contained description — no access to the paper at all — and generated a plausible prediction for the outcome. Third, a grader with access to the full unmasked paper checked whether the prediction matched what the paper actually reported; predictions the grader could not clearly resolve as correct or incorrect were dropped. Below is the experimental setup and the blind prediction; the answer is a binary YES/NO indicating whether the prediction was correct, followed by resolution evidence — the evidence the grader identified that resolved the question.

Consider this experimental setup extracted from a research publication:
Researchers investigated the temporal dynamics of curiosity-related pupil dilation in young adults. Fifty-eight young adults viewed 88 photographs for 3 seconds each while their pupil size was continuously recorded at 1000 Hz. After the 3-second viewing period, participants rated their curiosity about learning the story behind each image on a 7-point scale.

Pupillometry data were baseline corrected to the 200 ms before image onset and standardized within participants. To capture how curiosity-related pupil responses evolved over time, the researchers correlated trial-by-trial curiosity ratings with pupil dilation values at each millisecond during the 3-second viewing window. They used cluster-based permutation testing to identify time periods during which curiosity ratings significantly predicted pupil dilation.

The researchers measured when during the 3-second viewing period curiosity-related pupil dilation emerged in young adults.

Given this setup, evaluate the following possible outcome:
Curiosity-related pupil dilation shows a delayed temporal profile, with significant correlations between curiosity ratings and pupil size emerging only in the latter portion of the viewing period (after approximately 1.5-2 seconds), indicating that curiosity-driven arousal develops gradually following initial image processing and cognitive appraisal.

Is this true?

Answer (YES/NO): YES